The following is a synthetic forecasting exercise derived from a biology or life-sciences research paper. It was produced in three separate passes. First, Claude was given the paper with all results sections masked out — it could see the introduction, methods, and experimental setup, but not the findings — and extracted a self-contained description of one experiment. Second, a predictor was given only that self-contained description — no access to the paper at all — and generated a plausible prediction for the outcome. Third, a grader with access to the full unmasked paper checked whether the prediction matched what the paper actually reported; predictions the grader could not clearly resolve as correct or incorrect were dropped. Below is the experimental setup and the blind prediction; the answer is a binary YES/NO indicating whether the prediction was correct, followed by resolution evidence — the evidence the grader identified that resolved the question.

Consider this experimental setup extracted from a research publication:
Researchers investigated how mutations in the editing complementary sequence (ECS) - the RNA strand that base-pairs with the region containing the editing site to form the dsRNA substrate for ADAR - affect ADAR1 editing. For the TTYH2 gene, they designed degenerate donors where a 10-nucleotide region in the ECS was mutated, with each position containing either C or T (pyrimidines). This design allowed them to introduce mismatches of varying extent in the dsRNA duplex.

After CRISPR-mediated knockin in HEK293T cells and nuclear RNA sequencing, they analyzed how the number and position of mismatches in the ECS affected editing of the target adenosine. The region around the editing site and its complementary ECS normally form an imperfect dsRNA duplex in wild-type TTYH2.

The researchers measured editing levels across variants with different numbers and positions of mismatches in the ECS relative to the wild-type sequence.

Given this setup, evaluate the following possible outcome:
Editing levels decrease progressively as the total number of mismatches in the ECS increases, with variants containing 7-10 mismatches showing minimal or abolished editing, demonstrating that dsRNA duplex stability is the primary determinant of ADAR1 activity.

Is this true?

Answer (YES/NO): NO